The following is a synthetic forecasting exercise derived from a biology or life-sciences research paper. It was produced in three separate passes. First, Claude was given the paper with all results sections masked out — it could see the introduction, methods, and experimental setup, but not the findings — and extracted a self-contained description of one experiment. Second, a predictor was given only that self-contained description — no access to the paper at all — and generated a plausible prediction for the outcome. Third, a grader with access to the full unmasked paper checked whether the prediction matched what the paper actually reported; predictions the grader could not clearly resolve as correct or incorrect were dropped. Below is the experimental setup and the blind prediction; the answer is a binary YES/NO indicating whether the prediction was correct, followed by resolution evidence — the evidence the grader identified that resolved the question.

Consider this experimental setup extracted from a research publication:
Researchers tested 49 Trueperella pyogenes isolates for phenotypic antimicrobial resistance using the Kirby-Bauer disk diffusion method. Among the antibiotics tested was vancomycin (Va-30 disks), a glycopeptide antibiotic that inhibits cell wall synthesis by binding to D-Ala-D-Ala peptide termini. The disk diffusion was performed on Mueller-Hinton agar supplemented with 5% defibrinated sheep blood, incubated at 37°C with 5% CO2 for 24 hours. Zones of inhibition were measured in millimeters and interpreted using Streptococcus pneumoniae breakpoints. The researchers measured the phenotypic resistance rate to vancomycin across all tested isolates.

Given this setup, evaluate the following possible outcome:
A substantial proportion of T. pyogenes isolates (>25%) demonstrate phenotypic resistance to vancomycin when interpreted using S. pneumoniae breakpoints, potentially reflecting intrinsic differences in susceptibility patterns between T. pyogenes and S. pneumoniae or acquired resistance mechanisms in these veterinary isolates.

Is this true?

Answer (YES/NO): NO